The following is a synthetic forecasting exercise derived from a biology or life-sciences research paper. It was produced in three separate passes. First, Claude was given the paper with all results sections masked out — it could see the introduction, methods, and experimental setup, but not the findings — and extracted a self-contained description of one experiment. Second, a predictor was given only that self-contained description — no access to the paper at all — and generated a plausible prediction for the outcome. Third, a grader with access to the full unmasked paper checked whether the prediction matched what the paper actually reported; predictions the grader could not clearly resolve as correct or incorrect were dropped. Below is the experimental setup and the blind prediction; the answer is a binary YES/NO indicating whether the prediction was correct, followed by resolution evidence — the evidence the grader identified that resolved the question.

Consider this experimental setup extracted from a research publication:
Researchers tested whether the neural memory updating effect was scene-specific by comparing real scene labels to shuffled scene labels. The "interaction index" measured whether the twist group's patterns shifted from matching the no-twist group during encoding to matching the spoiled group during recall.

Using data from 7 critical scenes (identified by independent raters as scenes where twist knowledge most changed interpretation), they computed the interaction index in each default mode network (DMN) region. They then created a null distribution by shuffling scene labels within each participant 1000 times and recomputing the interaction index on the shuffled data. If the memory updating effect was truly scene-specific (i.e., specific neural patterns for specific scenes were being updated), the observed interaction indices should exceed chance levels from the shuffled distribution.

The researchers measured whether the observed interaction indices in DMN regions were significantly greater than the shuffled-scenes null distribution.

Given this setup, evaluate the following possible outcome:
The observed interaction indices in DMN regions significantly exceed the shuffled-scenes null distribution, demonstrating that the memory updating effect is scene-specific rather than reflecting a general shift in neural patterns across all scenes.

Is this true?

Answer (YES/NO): YES